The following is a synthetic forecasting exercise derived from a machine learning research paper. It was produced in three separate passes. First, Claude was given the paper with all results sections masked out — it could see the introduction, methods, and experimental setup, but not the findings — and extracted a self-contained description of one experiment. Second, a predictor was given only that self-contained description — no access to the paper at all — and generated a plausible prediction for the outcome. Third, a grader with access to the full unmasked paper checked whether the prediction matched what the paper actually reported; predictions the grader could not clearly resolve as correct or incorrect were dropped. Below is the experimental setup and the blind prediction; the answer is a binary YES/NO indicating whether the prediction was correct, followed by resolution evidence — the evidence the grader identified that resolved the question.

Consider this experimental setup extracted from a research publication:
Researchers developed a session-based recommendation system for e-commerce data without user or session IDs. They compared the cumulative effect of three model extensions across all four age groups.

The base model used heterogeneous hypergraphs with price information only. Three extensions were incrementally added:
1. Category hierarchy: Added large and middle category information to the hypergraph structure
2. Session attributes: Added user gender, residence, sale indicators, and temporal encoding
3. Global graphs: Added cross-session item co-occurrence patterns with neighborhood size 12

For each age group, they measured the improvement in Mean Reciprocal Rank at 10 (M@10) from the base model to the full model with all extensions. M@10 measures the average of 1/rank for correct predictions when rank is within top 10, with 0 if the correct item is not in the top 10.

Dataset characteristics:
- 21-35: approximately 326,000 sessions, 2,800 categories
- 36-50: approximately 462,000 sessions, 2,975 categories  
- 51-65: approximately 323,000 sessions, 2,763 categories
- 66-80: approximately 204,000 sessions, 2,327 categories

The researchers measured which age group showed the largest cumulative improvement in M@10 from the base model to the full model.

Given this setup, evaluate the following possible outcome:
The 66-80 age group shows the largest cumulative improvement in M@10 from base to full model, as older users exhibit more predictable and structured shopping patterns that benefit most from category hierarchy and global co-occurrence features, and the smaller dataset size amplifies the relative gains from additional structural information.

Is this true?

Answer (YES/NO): YES